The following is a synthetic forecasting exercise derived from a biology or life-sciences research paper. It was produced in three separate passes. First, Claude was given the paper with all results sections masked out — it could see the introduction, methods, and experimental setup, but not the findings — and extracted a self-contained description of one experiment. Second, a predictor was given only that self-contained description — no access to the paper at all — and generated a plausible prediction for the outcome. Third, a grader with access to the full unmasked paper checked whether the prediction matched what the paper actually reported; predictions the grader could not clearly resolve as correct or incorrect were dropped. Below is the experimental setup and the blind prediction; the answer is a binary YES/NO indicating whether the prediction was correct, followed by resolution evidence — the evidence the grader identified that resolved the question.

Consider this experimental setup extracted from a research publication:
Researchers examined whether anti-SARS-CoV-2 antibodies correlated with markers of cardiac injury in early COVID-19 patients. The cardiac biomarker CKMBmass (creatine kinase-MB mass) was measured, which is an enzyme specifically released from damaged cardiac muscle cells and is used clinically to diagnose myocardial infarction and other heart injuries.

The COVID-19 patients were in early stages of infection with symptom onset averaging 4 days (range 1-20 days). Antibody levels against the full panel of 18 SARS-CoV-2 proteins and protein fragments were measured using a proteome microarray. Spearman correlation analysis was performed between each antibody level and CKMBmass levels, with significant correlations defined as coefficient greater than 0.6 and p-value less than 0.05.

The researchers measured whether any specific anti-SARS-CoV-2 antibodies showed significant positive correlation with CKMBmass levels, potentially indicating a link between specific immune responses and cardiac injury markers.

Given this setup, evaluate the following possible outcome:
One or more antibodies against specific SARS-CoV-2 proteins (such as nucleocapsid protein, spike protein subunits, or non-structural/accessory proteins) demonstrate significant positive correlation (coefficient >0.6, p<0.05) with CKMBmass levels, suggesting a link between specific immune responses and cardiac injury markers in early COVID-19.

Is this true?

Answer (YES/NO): YES